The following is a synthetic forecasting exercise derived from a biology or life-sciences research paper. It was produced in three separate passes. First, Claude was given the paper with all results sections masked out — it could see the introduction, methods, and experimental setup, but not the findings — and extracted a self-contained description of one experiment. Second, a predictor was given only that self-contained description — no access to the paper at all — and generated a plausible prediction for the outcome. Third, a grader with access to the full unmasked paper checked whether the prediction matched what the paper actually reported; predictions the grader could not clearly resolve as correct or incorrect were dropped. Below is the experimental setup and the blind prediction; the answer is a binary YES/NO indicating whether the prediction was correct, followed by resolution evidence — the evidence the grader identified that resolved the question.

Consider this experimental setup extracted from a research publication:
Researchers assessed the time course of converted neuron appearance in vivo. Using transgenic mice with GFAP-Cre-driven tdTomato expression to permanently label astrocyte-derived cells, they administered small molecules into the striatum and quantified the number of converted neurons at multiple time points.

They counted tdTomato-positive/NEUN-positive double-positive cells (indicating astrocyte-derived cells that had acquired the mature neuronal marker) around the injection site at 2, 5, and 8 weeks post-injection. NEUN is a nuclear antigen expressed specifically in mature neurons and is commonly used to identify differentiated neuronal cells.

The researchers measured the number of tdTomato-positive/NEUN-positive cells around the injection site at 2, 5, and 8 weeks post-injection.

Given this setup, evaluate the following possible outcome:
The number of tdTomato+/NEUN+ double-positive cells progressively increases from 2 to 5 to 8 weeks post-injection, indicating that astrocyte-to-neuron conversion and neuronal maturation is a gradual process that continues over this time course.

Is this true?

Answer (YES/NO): YES